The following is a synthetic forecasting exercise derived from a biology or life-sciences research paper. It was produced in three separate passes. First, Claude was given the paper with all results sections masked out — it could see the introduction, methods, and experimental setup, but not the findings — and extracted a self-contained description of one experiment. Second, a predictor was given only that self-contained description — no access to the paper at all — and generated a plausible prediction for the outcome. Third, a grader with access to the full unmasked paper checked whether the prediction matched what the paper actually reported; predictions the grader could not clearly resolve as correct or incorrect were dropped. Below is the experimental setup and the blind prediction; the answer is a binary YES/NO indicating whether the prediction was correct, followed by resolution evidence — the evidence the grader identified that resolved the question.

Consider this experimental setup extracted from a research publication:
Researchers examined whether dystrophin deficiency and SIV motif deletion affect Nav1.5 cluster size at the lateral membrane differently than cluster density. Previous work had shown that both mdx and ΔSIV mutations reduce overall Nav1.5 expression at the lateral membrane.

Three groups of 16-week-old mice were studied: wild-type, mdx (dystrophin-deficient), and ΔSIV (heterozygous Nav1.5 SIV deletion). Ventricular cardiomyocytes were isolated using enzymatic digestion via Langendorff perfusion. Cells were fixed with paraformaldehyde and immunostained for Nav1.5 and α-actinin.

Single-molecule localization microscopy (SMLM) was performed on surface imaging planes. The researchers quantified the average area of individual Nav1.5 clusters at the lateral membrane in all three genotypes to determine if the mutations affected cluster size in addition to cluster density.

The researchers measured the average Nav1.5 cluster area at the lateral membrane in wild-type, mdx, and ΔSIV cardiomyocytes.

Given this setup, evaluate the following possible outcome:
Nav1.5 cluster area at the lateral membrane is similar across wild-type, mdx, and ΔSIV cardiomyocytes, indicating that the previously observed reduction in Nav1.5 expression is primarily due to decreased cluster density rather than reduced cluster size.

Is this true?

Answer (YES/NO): YES